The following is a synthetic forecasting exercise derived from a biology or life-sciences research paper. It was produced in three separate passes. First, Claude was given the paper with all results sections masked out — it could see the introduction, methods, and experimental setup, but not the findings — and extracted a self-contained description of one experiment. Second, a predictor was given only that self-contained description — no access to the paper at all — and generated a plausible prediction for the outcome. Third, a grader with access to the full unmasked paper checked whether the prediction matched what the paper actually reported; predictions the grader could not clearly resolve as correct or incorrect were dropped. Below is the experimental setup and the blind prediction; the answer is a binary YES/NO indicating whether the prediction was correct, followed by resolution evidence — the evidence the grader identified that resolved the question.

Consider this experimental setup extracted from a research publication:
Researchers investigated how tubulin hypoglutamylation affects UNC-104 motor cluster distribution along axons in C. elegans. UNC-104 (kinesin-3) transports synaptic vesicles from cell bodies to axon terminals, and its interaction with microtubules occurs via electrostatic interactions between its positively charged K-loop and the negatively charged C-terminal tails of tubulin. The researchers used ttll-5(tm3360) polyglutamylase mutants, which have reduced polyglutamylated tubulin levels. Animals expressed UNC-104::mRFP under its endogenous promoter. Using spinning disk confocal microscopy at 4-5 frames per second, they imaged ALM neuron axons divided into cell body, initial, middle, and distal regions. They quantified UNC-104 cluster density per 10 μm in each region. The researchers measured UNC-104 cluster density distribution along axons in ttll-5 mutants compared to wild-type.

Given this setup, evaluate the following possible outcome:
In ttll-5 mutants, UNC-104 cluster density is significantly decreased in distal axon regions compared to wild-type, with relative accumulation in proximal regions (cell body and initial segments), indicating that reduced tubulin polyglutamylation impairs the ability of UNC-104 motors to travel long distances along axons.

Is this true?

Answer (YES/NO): NO